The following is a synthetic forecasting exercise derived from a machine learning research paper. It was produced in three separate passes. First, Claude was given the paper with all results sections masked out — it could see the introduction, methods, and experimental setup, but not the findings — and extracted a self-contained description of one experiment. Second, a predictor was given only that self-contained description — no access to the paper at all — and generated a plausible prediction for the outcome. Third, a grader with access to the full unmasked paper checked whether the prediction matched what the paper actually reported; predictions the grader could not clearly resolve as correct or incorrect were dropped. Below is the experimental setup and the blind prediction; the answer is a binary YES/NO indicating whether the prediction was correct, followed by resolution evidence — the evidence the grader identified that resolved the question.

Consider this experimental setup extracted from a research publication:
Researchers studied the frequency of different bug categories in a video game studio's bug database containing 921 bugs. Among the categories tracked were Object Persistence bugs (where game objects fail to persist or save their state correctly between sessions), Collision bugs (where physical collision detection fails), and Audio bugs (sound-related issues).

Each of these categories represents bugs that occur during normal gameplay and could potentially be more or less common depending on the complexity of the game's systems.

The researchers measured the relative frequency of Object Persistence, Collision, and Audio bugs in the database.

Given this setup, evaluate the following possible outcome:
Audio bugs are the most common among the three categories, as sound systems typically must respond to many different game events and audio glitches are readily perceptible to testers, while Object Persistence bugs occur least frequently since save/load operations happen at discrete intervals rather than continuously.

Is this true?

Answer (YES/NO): NO